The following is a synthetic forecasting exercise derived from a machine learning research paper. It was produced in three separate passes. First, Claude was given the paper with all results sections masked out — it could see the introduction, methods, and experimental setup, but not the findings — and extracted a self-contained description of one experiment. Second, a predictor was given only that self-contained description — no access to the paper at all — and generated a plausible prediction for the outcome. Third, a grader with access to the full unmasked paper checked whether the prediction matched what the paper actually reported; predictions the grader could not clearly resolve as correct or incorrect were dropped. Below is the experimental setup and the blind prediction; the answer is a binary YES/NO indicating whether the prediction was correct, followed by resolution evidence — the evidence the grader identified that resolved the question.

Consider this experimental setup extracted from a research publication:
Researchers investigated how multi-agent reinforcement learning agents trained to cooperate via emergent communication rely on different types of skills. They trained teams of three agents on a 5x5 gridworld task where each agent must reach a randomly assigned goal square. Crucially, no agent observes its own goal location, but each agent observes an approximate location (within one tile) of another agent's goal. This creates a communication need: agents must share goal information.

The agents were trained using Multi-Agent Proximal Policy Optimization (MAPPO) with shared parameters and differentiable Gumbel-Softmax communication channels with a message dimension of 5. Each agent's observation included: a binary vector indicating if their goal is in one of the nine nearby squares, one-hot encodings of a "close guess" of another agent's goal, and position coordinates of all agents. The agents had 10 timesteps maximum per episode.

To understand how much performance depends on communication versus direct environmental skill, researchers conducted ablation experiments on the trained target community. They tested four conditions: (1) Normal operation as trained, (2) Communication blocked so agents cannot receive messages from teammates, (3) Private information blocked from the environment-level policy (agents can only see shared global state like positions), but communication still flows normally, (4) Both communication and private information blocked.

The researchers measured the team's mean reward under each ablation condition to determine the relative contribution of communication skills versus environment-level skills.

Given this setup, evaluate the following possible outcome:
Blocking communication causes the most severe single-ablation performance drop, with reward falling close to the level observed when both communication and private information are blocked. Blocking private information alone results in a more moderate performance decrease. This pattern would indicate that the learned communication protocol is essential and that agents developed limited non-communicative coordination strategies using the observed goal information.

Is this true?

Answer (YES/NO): NO